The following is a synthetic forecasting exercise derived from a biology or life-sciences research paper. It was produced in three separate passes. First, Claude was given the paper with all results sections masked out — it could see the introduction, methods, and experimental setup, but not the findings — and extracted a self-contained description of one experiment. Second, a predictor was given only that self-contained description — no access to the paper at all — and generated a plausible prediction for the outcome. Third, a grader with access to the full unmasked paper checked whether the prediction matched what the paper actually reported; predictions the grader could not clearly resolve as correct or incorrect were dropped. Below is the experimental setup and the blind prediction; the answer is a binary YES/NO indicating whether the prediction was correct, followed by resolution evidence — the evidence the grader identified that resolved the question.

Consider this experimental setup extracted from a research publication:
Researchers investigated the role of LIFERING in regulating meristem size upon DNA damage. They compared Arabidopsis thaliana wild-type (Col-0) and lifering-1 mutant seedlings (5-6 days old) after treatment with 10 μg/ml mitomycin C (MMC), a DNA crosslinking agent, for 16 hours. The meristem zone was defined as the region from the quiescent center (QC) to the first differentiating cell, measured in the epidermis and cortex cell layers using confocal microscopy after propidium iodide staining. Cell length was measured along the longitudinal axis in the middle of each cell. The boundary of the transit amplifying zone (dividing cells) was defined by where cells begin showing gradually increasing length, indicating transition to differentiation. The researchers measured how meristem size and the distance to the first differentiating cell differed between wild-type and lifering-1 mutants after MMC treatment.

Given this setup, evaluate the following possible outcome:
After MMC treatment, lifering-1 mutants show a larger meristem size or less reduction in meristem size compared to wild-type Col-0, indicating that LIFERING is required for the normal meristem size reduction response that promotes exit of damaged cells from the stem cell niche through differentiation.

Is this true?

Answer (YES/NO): NO